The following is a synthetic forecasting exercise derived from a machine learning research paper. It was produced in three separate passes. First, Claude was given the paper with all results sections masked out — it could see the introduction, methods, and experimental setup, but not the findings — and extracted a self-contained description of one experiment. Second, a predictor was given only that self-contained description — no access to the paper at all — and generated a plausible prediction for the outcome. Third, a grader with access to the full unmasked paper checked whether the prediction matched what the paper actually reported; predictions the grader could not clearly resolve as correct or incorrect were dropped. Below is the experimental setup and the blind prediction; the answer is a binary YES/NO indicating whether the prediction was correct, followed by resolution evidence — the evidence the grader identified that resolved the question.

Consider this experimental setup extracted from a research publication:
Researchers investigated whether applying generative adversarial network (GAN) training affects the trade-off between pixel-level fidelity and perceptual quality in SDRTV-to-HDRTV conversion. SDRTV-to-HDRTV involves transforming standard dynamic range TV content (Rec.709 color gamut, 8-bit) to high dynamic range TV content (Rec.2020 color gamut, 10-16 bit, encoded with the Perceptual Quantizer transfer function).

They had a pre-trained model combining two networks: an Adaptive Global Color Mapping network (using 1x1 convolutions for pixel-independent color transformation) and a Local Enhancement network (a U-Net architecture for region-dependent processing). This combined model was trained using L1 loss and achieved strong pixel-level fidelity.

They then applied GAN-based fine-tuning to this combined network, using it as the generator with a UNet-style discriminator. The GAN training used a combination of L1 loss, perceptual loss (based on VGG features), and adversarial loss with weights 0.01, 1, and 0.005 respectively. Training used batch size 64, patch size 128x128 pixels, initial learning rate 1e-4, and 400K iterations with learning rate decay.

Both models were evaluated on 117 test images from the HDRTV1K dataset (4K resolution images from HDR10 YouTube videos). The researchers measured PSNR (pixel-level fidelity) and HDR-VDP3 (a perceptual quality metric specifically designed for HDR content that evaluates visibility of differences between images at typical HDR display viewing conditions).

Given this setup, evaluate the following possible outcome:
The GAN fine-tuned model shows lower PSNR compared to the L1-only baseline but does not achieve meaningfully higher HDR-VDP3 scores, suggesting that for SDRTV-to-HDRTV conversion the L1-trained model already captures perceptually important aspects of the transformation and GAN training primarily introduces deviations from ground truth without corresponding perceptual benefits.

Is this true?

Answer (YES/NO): NO